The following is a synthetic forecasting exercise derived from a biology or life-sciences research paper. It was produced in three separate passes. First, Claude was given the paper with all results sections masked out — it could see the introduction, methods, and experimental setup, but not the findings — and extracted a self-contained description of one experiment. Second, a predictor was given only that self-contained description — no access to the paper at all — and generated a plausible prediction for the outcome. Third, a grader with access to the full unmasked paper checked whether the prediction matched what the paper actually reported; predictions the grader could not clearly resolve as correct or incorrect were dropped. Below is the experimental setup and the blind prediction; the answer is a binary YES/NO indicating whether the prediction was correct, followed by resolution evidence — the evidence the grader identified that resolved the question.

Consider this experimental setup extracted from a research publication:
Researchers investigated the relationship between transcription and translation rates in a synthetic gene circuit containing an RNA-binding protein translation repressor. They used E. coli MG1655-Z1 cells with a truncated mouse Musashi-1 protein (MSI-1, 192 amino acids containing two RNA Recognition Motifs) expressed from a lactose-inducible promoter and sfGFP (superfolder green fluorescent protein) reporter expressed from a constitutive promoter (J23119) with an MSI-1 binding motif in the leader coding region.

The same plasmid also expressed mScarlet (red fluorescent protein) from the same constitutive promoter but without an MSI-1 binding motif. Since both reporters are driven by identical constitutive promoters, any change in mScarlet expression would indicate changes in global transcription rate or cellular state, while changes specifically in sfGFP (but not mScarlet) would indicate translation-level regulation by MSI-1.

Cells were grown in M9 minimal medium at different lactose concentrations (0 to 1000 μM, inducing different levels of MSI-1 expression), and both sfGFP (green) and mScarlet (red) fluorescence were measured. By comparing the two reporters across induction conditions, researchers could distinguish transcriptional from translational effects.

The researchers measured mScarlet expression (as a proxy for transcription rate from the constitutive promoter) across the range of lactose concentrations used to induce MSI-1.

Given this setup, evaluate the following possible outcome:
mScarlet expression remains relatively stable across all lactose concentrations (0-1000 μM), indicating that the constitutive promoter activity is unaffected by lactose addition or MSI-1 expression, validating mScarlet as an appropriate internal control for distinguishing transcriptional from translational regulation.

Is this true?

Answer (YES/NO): YES